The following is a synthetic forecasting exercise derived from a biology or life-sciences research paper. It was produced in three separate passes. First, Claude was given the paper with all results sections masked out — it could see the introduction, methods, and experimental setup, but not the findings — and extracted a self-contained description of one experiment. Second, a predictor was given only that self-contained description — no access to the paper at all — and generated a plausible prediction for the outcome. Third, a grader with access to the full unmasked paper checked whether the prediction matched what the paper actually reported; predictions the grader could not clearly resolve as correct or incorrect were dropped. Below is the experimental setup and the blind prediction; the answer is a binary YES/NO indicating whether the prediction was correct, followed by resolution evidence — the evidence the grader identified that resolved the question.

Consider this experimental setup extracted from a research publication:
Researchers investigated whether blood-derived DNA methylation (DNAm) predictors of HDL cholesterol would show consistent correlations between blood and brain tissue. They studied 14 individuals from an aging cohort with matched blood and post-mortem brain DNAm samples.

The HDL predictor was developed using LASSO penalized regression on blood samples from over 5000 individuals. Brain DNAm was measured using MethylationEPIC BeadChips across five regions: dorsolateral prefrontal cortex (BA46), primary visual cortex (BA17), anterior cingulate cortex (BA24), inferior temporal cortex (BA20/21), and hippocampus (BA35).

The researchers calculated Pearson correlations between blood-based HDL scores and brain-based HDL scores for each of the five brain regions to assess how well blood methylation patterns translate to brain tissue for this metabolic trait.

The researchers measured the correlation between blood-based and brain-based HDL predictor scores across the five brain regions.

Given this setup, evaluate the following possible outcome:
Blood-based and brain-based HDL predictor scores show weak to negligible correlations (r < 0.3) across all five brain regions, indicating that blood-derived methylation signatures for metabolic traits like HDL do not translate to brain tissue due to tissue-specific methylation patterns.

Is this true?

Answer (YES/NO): NO